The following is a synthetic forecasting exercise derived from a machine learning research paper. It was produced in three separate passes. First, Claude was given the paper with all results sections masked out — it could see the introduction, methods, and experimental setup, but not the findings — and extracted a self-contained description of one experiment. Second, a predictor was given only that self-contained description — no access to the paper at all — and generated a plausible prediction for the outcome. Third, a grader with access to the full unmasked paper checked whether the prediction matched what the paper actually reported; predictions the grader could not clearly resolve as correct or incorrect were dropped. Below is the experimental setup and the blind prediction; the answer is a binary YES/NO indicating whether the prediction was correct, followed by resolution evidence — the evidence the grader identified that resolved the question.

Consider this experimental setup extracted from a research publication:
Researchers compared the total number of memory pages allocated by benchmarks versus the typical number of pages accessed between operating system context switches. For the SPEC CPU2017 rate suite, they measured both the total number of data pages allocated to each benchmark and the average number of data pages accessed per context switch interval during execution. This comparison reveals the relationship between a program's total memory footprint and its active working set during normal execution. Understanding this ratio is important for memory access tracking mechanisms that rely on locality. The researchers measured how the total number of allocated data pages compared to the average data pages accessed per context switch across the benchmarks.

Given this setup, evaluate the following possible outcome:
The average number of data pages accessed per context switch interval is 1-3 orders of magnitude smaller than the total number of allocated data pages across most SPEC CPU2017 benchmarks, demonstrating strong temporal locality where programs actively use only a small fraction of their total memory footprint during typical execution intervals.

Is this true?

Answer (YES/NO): NO